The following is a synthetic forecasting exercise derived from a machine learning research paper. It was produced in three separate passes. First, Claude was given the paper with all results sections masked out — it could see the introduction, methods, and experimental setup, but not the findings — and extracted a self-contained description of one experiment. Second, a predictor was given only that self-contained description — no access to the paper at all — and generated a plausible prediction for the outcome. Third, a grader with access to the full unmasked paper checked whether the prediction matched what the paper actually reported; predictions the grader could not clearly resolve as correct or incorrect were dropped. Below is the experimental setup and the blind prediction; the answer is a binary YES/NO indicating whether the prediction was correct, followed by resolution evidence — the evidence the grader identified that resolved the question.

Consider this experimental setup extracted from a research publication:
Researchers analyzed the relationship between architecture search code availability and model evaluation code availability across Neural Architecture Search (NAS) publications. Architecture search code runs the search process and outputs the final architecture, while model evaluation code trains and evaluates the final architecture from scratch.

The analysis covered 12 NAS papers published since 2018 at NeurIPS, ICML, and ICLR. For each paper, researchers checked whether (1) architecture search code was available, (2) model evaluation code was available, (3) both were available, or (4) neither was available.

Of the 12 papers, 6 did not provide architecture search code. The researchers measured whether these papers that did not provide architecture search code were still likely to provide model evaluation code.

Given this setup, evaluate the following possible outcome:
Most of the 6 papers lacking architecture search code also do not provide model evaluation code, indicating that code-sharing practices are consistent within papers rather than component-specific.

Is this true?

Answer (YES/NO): YES